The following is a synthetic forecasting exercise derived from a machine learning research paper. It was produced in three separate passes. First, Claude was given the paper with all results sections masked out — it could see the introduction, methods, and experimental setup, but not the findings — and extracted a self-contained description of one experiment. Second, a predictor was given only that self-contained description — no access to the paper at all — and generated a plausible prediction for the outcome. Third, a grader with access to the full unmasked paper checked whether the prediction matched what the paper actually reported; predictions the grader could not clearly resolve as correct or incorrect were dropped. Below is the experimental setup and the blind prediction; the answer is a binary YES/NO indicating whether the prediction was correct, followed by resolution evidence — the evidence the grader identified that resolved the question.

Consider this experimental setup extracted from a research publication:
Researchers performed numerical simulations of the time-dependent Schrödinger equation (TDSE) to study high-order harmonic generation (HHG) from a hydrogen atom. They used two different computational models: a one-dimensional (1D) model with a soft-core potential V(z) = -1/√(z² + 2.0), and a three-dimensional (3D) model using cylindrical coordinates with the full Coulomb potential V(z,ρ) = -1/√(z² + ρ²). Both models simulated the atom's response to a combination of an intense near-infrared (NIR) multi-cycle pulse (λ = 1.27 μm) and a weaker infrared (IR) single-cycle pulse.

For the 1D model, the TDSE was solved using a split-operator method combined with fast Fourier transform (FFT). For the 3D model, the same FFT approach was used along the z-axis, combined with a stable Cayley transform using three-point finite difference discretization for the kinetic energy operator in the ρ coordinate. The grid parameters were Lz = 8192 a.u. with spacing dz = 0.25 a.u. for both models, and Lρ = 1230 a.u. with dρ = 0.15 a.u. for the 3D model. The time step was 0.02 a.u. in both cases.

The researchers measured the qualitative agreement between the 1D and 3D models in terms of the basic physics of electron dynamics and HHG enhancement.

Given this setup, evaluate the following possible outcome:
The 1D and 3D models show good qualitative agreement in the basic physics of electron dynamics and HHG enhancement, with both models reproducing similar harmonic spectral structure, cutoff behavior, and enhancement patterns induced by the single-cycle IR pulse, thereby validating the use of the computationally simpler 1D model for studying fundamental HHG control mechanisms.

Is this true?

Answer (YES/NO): YES